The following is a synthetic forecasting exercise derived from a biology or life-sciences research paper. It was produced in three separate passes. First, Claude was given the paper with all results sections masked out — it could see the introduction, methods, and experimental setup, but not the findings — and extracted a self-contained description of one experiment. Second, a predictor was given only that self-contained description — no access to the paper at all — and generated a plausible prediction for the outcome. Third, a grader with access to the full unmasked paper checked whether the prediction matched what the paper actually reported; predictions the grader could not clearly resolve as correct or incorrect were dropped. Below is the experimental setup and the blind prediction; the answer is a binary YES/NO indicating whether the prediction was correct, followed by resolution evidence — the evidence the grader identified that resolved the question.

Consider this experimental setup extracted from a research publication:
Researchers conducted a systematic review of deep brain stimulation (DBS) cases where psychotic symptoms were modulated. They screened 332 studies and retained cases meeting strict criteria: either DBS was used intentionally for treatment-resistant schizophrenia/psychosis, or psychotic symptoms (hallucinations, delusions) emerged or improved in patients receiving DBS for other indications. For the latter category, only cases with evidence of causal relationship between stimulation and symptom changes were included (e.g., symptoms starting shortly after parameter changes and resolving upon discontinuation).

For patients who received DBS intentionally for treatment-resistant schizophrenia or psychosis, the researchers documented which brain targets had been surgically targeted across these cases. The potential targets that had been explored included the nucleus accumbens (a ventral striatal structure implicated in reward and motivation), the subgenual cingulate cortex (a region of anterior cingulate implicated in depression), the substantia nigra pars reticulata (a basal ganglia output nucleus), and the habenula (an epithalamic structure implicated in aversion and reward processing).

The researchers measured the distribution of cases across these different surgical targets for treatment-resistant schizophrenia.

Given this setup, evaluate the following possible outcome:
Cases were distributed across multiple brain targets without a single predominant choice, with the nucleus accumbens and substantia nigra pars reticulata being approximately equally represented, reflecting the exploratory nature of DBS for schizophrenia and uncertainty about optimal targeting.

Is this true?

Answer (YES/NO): NO